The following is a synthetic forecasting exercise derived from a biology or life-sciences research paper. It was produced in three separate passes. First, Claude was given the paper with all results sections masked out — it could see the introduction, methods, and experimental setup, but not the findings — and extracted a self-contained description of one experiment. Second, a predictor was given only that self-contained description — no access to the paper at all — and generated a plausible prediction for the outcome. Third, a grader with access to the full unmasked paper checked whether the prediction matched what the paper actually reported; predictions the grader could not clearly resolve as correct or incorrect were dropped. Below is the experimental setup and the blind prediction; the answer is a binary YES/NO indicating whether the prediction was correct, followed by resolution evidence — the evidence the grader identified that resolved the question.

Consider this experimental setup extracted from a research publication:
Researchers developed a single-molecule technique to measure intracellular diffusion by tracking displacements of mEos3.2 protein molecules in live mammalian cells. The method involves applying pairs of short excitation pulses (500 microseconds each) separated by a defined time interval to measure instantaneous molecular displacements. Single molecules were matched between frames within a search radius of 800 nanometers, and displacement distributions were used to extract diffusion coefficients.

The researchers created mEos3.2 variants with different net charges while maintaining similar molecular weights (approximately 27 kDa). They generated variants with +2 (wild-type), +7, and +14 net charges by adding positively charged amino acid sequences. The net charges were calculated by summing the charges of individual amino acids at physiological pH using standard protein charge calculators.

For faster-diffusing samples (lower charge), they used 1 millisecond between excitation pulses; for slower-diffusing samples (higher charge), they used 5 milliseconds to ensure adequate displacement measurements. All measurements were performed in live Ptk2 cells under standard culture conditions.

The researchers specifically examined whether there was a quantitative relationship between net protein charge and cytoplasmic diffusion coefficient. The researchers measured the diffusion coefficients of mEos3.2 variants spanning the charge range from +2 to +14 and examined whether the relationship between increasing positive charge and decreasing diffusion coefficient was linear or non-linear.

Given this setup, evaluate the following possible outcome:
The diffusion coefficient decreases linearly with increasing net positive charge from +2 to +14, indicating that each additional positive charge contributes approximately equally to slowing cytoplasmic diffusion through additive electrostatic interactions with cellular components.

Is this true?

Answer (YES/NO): NO